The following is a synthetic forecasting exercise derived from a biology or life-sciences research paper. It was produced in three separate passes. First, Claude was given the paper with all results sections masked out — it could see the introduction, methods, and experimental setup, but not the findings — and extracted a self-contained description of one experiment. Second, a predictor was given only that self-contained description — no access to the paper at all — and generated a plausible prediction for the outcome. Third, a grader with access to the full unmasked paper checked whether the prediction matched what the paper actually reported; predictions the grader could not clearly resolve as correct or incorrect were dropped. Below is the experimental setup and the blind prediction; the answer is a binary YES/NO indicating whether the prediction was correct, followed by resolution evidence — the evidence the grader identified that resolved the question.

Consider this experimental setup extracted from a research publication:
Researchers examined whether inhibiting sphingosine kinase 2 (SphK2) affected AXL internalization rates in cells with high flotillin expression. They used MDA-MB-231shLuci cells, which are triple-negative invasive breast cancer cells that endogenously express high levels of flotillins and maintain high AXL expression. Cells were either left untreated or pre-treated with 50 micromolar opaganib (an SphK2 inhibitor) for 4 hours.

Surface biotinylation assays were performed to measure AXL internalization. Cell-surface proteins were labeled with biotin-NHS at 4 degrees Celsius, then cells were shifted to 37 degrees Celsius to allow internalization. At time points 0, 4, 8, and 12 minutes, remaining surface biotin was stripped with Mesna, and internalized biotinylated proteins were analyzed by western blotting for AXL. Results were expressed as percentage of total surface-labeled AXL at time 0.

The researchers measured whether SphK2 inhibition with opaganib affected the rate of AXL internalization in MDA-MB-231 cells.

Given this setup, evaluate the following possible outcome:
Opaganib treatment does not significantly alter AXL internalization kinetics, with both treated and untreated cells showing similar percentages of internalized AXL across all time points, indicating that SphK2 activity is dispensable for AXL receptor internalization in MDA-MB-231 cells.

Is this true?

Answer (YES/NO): NO